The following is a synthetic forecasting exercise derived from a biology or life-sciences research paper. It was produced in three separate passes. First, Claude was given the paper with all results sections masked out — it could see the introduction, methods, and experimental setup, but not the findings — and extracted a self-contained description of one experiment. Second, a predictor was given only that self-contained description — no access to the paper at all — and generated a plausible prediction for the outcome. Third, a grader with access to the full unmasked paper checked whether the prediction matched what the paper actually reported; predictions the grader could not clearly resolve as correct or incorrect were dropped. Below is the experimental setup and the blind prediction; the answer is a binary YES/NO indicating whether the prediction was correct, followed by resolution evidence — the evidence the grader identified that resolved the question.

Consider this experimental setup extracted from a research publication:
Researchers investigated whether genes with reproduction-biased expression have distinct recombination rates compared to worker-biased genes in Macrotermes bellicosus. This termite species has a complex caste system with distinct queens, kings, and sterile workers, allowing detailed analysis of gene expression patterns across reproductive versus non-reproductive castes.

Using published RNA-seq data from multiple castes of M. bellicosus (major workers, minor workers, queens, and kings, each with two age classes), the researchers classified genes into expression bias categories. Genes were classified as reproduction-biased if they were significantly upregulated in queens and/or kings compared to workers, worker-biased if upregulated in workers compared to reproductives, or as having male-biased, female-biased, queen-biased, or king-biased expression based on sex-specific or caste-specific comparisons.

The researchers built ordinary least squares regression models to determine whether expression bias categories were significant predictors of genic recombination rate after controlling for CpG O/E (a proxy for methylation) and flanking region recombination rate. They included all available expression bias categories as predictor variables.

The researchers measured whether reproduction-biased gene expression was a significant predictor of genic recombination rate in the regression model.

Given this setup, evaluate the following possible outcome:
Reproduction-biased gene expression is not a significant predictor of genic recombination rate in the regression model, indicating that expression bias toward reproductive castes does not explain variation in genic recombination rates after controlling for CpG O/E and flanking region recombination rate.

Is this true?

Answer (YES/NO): YES